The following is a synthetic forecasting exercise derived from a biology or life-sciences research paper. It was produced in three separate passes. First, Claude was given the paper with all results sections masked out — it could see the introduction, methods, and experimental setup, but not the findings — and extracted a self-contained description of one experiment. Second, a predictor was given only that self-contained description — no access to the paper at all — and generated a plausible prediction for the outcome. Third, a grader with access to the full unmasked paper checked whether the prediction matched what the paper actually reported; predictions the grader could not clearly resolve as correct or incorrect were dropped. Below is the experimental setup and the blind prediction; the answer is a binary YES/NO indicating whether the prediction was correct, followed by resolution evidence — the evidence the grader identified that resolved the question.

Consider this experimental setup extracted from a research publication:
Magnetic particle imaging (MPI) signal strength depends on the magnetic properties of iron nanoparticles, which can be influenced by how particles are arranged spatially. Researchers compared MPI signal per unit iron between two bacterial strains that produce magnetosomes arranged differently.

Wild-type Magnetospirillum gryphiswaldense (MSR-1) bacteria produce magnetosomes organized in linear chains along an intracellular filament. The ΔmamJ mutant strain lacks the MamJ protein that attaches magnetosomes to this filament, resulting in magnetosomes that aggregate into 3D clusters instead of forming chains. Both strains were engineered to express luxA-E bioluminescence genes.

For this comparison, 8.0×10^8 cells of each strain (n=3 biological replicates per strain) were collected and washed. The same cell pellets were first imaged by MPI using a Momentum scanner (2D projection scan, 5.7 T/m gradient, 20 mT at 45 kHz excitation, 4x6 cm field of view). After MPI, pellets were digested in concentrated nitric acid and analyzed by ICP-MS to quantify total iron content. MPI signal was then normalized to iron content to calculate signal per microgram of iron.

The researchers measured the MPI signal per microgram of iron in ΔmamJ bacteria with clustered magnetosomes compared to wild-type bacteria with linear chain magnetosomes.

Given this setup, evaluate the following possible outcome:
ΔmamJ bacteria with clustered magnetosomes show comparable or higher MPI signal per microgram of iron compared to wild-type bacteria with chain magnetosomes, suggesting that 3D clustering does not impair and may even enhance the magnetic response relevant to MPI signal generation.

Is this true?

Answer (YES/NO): YES